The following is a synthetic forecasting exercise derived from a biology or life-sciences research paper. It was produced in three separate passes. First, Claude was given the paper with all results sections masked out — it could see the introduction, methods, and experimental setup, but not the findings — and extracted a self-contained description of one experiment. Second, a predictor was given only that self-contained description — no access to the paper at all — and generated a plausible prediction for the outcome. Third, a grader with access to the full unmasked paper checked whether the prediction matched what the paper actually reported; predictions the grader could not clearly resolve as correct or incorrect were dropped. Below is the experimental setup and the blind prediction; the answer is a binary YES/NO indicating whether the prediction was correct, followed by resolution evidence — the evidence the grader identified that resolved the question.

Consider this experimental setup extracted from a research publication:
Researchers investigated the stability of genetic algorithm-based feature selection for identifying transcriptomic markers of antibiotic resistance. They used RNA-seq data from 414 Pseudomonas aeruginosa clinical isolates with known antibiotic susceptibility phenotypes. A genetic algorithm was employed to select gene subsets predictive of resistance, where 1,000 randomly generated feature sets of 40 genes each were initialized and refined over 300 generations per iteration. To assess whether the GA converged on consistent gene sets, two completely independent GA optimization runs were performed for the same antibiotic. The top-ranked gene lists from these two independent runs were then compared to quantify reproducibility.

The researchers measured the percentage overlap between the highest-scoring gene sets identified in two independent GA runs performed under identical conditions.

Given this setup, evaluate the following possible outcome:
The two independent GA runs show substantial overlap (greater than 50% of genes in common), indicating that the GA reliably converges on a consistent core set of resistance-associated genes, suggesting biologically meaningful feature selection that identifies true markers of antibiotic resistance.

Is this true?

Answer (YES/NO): NO